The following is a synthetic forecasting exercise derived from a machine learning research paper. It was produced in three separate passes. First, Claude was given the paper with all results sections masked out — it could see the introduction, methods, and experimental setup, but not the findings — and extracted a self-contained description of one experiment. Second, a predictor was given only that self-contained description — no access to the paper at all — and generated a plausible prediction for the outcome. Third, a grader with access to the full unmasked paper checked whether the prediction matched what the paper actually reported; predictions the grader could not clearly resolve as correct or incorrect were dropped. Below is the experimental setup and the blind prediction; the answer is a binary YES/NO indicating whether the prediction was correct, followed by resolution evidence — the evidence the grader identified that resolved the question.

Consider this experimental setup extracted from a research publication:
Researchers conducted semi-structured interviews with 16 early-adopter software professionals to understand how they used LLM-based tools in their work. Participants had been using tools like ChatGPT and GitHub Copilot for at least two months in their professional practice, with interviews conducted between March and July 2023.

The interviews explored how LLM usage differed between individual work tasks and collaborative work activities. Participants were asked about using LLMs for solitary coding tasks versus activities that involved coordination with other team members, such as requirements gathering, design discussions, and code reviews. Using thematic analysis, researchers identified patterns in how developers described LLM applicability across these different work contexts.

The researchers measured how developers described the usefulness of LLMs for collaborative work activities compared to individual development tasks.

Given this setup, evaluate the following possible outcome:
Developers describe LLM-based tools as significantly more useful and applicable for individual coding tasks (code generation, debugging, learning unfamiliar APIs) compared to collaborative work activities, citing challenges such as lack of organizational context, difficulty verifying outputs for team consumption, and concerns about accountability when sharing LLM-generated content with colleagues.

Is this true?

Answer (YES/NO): NO